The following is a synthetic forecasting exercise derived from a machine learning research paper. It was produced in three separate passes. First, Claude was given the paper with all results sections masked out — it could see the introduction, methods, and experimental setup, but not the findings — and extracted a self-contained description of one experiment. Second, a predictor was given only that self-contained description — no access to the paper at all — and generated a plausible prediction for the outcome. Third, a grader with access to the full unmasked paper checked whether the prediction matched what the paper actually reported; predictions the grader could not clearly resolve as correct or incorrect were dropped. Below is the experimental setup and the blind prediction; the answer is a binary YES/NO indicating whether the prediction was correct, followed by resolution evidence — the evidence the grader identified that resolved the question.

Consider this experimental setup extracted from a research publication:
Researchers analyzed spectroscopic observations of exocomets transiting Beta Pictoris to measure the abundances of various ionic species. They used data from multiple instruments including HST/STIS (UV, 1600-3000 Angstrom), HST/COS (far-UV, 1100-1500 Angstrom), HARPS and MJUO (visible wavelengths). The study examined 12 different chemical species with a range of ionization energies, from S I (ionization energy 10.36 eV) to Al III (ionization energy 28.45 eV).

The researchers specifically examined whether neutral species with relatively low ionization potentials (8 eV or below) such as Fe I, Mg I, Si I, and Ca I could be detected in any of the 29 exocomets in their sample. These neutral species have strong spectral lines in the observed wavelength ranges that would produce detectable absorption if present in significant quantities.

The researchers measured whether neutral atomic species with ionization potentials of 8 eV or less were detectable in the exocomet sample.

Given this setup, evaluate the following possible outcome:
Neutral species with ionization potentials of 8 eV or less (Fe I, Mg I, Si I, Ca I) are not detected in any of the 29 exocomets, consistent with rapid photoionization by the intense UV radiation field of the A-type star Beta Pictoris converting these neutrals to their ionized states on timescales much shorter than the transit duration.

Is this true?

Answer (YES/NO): YES